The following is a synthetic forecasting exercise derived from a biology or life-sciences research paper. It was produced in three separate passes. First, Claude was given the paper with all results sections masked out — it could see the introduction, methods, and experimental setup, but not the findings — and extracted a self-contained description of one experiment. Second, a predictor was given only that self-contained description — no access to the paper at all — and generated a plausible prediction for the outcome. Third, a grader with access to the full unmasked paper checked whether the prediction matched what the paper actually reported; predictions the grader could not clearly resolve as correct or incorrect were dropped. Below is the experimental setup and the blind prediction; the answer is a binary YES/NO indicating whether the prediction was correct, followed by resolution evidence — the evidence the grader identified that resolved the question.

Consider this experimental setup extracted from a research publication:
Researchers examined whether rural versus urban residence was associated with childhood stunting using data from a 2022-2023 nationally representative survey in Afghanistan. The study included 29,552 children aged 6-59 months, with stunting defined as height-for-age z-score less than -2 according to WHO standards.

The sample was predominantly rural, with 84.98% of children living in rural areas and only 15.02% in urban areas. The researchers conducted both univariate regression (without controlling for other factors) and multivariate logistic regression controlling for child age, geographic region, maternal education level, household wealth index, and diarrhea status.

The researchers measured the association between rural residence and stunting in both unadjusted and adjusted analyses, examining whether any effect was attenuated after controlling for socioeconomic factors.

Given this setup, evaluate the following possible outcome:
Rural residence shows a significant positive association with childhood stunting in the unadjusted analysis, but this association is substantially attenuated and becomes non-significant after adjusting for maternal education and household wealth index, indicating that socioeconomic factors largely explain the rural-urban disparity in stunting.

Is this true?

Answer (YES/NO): NO